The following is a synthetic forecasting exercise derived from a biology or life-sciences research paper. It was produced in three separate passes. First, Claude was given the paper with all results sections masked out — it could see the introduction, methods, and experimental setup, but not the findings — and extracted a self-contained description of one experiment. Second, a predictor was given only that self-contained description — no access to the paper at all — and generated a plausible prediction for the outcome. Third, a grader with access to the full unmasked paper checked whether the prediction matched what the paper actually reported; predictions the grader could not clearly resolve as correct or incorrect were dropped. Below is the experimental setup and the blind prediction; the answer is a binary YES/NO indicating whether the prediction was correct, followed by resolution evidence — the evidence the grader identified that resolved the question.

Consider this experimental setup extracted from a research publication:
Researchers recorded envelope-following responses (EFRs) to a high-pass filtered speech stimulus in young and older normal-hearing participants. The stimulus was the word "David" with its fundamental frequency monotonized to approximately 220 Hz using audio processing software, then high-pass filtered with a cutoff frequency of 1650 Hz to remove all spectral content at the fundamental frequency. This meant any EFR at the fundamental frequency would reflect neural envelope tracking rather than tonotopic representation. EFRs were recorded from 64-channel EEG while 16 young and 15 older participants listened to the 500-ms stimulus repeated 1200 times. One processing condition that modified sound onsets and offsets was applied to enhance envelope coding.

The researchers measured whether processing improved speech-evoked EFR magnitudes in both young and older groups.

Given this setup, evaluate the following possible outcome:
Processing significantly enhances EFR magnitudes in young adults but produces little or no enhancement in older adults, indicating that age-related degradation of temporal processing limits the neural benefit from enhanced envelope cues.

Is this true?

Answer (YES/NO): NO